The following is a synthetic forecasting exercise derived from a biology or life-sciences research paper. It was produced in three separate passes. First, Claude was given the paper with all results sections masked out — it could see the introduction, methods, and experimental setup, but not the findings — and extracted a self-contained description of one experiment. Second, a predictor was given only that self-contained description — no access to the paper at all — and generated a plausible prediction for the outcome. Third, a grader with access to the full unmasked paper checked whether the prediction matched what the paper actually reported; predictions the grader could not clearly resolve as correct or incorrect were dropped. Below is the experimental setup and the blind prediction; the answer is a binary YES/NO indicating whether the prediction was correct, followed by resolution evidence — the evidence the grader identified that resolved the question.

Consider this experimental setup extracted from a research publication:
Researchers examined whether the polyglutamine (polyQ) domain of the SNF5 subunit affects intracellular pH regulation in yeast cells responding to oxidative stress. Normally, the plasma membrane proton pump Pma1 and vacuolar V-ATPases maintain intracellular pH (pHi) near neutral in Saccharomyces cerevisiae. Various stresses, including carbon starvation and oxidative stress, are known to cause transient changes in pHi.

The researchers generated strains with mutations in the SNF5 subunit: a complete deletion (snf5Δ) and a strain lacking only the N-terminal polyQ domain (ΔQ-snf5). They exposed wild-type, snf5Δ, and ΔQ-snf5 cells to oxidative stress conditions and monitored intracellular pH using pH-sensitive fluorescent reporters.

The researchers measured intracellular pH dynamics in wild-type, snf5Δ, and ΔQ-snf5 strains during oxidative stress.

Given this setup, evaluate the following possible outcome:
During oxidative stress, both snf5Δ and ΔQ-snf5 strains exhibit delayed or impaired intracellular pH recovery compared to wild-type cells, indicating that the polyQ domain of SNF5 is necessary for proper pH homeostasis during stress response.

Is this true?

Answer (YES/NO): NO